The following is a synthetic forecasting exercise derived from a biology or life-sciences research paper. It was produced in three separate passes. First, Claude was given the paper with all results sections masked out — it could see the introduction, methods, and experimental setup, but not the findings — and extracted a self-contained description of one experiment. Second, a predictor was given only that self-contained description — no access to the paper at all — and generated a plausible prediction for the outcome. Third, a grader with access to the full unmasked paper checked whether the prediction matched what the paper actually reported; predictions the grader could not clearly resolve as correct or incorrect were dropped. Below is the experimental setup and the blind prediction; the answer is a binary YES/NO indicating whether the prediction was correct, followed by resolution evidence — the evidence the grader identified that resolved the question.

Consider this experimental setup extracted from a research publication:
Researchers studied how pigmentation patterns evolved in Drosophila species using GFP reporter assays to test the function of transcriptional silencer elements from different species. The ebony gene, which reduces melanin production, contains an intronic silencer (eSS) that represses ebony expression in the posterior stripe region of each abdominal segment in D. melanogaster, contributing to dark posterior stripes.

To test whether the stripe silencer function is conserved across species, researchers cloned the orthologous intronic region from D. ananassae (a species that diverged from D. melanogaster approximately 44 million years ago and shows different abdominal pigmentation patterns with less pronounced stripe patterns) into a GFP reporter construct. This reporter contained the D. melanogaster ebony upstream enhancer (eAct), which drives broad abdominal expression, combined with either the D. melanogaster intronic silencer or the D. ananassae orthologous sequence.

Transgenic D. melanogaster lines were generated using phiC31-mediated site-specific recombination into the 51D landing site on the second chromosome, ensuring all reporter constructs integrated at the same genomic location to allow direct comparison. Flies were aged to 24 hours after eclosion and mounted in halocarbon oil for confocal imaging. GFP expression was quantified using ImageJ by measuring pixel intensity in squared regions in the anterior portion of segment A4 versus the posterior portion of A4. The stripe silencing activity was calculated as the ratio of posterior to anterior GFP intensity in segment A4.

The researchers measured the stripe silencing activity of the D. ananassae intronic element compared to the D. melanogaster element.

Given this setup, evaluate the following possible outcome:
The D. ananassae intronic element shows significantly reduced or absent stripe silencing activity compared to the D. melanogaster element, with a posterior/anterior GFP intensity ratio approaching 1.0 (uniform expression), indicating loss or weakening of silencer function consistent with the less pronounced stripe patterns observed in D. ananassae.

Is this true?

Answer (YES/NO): YES